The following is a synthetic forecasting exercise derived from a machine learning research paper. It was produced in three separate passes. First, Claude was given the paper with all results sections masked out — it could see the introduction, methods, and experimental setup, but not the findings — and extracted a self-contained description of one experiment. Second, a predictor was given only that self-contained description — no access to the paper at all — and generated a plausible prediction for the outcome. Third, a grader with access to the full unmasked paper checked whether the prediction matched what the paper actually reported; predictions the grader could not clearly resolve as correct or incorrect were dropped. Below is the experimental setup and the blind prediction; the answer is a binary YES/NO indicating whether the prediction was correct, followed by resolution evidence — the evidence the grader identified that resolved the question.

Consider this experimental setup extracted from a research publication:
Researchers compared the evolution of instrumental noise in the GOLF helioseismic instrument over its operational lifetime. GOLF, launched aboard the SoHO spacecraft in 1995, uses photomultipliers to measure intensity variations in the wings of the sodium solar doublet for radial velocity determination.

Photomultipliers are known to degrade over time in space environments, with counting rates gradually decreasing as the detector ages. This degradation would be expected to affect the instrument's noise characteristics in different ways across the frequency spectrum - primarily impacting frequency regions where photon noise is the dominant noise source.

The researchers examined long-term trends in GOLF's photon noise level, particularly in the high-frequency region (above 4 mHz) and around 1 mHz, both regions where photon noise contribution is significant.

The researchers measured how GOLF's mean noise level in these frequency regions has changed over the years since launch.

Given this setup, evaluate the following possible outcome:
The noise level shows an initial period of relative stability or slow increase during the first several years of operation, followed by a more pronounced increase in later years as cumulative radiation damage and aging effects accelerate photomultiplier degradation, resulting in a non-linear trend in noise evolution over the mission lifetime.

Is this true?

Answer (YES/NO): NO